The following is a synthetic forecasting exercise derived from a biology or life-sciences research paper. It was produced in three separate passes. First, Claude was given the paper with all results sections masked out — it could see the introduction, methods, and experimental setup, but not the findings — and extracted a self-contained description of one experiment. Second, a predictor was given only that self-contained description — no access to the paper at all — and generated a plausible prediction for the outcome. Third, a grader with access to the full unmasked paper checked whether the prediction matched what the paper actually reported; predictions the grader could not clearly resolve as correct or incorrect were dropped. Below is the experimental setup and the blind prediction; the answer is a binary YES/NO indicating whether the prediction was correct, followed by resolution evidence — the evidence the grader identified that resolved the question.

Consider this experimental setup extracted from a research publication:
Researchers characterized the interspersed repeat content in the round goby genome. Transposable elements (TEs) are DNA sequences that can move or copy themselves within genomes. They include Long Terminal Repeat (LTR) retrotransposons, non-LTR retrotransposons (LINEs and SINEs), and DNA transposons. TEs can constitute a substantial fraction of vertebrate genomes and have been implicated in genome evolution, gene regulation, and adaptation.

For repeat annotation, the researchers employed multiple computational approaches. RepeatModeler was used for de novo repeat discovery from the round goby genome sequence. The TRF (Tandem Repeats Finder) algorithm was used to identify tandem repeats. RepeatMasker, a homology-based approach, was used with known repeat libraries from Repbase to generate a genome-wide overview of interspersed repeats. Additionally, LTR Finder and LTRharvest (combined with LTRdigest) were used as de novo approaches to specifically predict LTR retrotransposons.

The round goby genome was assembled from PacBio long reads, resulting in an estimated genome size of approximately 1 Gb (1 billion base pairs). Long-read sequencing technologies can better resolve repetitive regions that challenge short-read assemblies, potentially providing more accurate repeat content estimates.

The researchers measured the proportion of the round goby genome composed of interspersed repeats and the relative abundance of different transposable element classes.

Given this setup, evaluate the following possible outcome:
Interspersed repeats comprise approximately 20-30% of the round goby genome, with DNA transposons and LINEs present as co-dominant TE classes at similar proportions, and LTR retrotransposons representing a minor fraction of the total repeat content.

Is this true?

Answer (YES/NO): NO